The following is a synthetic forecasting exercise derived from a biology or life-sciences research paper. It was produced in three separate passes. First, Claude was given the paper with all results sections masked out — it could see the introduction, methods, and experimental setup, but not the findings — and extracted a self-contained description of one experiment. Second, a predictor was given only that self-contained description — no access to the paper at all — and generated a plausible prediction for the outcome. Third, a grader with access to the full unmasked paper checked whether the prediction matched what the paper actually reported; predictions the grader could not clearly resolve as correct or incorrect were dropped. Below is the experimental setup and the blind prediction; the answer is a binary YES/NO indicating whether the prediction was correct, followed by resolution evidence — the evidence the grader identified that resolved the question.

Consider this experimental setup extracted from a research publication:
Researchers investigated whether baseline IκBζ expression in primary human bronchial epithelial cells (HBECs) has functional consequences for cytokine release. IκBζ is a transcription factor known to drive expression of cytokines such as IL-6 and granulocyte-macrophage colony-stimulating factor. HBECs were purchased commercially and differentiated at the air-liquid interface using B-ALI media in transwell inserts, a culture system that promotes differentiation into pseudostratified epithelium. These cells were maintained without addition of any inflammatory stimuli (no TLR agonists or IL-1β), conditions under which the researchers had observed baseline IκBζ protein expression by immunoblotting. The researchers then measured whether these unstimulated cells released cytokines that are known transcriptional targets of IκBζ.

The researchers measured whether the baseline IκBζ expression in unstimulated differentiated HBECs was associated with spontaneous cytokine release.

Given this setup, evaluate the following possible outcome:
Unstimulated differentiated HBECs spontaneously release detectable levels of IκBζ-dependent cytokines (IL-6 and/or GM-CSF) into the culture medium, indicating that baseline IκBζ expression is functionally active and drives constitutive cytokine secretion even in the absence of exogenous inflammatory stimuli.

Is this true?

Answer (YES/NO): NO